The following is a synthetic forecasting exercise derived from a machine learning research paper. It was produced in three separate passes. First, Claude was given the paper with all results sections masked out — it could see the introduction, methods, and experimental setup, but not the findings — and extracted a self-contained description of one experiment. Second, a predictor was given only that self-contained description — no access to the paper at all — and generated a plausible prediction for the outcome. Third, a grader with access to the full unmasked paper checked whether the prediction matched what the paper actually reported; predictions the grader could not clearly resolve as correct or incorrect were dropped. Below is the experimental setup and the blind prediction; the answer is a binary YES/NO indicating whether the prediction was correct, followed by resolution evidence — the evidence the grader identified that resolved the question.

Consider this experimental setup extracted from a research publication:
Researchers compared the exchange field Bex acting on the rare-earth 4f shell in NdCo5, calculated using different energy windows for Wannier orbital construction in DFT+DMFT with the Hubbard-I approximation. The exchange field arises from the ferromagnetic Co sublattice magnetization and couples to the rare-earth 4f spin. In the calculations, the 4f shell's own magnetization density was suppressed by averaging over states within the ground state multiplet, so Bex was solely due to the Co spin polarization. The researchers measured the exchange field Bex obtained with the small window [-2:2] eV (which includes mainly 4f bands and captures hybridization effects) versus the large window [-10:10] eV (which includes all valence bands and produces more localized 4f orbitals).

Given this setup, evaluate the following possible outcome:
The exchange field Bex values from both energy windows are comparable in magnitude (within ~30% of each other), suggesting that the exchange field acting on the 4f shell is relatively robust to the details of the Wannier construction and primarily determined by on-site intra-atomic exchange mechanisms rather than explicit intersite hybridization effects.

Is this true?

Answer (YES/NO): YES